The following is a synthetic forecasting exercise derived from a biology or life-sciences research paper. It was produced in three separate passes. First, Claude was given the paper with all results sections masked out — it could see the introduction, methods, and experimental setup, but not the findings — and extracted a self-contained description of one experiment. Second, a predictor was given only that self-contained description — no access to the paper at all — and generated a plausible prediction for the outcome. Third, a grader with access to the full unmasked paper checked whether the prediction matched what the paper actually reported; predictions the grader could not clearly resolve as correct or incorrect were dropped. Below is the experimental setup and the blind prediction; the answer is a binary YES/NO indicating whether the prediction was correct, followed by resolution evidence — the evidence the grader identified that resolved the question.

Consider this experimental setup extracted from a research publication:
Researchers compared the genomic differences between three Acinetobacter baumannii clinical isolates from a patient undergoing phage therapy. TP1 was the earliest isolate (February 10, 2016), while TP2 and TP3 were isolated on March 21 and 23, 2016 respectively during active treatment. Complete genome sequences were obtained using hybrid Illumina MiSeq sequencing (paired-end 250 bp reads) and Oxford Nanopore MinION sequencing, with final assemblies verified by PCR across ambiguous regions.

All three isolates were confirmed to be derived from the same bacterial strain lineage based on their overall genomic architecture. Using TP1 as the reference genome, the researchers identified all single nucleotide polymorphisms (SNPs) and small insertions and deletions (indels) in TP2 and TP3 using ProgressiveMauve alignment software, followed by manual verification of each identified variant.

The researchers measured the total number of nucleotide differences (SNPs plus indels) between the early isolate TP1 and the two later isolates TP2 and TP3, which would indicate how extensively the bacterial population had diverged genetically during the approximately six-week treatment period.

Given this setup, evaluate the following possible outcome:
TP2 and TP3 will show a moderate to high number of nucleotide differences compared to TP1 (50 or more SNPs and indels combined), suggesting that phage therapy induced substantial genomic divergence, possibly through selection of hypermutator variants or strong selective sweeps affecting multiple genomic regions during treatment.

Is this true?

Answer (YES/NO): YES